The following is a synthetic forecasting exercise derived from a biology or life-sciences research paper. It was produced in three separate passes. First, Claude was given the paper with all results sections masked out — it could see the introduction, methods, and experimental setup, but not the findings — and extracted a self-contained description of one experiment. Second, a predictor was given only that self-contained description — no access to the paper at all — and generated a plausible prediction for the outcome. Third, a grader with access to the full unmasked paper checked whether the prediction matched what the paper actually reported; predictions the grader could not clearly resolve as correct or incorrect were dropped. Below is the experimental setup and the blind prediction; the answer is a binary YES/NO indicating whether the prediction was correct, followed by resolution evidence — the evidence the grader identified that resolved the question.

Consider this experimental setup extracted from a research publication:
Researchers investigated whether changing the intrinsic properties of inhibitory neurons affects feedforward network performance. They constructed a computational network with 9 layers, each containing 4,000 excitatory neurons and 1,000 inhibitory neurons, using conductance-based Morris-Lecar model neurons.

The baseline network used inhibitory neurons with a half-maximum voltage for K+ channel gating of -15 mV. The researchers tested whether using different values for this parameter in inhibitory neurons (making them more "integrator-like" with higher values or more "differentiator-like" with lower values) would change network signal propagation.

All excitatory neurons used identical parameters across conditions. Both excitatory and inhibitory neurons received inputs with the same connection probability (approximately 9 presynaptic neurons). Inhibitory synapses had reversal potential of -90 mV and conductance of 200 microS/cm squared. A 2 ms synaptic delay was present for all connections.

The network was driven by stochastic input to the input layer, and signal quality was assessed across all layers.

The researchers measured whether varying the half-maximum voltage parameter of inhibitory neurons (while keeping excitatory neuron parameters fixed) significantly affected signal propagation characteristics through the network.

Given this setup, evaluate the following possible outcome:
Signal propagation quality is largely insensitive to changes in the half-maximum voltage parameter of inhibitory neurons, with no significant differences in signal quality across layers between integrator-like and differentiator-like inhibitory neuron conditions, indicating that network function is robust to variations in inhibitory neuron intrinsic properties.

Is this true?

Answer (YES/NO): YES